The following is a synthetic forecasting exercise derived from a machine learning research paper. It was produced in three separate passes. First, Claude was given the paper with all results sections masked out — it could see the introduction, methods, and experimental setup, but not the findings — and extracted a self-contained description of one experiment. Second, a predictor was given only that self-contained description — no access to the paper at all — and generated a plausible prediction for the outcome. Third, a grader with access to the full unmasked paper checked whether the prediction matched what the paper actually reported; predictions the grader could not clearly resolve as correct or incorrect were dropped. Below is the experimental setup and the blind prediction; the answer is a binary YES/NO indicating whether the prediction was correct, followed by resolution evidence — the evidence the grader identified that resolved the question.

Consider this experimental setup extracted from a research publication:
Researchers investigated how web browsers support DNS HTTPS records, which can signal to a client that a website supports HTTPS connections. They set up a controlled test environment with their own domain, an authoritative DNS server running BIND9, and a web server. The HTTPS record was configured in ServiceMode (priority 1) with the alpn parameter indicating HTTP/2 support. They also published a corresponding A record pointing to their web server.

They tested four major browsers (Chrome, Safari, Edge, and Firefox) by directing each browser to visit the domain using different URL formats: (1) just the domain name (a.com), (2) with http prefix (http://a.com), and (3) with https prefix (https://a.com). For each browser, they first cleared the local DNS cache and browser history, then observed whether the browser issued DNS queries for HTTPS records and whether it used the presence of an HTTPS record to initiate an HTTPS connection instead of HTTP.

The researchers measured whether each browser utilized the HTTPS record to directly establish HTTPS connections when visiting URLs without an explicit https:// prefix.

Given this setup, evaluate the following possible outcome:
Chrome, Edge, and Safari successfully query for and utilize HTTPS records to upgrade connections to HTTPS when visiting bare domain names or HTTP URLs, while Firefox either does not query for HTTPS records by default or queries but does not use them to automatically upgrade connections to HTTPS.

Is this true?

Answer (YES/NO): NO